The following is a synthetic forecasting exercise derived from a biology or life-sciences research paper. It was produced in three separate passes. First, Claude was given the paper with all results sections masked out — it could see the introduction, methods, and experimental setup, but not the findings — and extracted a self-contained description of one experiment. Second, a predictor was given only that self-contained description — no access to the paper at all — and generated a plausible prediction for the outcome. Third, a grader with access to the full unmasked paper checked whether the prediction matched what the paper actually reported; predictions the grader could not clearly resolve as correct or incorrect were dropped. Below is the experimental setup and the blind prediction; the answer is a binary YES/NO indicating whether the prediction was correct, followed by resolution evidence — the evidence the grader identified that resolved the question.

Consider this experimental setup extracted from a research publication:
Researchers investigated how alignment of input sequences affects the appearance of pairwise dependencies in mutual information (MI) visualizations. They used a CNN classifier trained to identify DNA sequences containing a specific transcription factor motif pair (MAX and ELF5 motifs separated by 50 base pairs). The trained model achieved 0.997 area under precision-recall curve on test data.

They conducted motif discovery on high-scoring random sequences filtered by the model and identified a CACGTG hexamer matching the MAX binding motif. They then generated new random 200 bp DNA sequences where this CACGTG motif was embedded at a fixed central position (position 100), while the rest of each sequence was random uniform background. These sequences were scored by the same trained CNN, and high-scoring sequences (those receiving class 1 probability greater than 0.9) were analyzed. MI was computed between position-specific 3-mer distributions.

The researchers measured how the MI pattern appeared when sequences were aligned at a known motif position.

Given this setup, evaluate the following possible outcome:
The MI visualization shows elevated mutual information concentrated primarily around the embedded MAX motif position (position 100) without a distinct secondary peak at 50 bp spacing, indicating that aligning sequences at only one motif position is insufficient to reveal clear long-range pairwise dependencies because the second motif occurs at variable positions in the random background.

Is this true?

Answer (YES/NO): NO